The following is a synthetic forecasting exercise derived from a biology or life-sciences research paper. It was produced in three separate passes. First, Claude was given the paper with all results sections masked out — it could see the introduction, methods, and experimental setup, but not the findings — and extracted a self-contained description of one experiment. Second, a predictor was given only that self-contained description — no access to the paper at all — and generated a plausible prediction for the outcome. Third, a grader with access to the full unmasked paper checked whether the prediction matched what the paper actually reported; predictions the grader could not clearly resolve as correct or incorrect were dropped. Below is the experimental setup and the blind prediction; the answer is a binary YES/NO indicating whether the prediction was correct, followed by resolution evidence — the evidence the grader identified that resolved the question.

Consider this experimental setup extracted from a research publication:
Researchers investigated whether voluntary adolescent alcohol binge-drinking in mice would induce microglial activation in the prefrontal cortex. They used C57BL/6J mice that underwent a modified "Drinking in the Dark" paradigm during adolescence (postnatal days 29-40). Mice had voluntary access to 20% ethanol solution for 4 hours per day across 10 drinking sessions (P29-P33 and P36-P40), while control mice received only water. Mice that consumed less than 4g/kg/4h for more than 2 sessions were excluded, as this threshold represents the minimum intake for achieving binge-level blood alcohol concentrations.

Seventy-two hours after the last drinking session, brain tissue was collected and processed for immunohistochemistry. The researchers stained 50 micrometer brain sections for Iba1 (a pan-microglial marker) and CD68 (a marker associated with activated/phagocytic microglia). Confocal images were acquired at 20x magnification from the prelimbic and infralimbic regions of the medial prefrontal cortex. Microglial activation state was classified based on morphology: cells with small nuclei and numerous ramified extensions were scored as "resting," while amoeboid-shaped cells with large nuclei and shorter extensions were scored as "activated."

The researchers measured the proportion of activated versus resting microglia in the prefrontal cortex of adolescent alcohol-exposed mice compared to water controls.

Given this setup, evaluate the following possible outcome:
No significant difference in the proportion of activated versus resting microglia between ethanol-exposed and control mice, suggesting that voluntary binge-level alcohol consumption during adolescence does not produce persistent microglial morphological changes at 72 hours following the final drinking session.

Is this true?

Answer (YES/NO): YES